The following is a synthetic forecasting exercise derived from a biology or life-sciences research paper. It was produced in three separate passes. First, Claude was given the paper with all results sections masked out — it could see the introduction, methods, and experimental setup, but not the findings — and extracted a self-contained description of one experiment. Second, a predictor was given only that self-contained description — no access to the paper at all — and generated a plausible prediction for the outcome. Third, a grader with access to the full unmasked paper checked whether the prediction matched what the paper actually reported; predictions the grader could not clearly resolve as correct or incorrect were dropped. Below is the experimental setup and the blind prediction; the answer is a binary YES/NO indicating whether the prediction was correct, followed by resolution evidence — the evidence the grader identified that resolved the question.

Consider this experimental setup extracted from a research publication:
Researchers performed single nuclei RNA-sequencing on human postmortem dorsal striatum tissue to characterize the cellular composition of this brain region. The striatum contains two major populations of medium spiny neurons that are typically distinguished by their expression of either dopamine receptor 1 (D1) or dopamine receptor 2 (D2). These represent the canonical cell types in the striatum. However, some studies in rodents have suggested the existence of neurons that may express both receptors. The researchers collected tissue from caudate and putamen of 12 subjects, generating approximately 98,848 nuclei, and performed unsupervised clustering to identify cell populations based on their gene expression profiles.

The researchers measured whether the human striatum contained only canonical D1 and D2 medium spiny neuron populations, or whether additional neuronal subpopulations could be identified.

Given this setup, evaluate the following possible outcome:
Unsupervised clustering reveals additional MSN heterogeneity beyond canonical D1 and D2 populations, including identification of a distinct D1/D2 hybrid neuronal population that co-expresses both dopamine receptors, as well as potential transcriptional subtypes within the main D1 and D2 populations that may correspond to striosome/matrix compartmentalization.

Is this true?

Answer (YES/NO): YES